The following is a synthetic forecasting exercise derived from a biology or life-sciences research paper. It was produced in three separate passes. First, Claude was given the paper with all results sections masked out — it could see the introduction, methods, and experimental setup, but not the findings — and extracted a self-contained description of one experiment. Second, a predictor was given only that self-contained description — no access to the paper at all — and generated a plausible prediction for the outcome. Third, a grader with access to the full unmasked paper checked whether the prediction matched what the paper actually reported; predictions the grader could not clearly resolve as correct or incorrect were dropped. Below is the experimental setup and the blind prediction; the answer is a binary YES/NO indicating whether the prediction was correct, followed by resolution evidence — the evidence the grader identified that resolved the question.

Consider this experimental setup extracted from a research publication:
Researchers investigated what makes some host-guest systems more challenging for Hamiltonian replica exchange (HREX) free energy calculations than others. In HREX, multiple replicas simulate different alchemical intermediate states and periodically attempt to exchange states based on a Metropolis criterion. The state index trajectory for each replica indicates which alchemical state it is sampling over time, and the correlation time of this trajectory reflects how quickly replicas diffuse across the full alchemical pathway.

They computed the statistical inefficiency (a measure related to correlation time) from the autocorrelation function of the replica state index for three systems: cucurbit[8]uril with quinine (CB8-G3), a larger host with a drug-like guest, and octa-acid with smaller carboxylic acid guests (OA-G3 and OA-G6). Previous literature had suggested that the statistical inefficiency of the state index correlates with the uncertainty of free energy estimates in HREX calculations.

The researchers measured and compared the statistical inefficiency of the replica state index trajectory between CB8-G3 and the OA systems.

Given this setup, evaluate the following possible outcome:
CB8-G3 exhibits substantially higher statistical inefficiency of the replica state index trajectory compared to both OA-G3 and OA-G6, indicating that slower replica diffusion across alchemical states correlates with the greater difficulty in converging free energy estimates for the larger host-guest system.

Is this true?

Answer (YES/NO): YES